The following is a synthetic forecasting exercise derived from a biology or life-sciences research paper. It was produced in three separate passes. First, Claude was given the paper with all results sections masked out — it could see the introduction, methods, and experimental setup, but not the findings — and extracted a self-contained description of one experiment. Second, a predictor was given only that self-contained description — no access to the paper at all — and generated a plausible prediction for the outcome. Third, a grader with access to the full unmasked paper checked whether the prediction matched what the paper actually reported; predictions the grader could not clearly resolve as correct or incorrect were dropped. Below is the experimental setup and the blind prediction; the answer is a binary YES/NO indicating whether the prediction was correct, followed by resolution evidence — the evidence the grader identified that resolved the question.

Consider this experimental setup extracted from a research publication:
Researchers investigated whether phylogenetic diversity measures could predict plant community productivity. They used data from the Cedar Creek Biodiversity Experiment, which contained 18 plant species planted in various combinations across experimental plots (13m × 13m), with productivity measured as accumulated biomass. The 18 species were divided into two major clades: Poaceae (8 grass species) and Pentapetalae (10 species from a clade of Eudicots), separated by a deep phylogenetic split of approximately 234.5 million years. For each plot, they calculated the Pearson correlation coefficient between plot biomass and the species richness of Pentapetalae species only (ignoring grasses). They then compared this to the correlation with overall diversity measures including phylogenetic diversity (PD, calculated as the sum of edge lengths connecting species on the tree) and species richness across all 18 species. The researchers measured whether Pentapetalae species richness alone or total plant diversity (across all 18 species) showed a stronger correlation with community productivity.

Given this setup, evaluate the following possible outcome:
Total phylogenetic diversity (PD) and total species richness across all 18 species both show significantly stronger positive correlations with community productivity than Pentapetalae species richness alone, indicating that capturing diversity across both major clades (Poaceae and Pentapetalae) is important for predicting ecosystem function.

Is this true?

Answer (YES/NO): NO